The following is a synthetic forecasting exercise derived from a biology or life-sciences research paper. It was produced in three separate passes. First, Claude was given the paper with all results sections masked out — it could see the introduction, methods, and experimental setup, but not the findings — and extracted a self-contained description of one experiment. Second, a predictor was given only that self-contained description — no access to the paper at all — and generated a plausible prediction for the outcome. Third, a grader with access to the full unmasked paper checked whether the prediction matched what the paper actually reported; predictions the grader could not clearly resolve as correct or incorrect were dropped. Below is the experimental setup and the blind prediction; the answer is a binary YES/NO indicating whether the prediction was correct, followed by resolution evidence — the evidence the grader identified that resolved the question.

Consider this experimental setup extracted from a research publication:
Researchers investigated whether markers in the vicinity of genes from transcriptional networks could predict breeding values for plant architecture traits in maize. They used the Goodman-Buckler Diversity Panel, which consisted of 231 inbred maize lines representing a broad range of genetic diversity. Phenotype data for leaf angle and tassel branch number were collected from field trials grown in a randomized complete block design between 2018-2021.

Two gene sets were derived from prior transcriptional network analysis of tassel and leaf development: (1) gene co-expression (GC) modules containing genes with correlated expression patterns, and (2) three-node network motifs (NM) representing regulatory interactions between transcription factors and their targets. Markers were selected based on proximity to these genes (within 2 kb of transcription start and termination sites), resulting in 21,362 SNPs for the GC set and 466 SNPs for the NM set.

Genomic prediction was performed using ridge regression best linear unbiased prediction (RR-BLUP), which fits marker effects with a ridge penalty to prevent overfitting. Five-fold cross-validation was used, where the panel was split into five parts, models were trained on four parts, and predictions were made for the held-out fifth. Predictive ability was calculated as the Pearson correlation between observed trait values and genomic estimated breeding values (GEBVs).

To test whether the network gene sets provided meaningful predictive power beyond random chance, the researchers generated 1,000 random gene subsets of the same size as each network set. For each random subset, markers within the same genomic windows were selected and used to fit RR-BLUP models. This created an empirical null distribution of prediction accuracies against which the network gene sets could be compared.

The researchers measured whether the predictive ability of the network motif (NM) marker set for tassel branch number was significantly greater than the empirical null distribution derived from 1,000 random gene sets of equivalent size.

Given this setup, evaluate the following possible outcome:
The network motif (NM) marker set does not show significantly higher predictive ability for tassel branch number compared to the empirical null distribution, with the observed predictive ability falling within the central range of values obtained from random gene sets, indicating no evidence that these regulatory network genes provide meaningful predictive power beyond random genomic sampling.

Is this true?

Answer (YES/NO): NO